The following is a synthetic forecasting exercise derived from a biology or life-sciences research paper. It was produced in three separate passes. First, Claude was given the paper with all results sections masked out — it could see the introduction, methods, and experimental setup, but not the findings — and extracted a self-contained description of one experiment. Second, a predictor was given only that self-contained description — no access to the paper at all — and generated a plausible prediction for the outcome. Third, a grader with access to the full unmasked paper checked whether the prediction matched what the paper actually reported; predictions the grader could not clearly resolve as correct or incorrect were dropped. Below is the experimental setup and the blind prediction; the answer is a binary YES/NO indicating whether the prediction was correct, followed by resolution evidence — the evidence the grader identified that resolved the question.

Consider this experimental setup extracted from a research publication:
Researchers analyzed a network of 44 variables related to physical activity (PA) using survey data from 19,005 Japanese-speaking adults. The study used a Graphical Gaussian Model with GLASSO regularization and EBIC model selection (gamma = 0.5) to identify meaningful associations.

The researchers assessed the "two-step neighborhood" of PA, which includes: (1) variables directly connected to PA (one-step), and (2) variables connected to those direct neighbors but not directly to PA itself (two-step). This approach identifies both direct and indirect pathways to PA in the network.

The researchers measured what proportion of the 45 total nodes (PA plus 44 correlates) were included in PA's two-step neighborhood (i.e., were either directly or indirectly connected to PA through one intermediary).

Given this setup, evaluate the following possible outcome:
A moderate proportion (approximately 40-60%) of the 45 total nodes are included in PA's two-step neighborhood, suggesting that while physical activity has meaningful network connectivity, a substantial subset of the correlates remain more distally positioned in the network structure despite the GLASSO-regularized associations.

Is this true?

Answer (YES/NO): NO